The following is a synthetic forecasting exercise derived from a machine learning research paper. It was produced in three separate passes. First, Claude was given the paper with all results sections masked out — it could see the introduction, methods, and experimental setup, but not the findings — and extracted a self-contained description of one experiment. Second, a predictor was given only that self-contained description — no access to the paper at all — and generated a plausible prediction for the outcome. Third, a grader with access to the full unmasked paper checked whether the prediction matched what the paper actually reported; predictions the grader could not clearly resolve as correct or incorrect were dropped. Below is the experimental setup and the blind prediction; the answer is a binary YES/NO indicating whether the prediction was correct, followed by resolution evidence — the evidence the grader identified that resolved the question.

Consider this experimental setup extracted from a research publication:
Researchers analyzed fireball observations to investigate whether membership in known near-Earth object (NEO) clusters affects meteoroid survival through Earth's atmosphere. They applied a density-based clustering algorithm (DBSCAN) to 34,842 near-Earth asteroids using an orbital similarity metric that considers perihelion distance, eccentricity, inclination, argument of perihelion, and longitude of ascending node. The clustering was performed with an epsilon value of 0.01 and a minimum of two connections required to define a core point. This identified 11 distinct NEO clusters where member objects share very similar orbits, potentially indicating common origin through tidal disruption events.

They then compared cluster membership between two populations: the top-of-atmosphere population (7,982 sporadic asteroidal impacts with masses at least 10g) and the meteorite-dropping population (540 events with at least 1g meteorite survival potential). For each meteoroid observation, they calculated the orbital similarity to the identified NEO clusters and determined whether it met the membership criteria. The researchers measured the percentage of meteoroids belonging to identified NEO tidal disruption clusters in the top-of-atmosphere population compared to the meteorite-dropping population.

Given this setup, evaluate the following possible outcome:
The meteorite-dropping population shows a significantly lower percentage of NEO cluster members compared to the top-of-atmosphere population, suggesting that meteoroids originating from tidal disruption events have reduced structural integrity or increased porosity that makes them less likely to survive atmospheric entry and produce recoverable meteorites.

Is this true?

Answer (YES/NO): YES